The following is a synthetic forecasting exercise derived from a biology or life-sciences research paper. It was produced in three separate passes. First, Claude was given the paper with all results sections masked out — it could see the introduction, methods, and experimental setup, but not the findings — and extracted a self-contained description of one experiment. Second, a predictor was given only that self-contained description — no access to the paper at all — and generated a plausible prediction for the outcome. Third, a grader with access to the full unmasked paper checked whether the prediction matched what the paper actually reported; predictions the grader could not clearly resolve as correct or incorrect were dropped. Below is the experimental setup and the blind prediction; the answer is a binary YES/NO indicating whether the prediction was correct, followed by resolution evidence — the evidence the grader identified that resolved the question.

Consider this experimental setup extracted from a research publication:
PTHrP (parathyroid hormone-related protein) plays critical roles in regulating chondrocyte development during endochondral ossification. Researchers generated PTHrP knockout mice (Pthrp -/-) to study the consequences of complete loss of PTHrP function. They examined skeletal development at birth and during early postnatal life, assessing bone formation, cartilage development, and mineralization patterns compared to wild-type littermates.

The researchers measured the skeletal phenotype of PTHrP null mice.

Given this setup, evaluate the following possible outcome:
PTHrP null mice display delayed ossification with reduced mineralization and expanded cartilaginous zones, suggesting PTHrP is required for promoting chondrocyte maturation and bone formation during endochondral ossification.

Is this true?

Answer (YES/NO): NO